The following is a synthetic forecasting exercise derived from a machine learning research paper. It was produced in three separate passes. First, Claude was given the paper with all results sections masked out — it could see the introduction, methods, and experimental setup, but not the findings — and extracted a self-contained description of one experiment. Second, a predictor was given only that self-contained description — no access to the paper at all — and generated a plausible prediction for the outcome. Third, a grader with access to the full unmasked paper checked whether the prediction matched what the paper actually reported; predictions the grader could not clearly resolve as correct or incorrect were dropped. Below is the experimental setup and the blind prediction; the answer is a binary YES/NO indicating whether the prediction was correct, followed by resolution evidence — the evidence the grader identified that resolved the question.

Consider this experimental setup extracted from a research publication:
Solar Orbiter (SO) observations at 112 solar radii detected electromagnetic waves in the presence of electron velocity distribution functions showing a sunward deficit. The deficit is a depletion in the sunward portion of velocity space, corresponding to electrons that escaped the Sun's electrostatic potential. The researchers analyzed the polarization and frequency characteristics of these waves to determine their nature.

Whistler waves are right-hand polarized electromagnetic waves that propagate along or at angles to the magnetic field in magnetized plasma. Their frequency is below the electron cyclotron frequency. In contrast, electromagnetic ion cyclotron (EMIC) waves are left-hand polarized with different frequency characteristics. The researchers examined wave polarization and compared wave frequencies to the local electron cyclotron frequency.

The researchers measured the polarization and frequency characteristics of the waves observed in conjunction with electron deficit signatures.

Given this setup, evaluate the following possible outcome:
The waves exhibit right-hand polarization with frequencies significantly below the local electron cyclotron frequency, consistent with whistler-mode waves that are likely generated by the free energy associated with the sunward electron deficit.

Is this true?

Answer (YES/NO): YES